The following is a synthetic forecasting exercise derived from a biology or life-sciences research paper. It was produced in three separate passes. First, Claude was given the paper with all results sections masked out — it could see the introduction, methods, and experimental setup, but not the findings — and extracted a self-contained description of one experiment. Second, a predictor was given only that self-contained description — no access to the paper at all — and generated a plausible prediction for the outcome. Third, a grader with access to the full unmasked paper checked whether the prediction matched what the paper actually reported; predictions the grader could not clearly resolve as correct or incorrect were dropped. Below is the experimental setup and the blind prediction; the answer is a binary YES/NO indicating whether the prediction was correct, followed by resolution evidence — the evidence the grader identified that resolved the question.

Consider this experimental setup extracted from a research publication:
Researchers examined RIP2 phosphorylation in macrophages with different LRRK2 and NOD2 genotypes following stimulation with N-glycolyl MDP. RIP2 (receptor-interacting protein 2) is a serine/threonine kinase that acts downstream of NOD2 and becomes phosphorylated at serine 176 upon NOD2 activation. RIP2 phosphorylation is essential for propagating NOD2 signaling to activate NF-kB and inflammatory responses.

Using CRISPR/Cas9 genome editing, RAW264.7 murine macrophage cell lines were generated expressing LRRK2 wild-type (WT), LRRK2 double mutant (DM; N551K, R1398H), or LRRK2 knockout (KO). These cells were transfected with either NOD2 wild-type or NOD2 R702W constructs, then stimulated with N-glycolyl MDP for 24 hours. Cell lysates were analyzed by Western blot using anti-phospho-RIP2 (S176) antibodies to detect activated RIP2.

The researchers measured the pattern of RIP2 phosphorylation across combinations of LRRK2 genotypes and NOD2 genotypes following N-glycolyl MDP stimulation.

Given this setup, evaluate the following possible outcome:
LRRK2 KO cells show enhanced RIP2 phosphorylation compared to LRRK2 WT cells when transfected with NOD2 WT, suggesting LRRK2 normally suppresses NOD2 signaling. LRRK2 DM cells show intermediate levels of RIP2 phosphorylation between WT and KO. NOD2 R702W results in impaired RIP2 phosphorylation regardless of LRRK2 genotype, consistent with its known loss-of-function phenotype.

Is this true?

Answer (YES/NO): NO